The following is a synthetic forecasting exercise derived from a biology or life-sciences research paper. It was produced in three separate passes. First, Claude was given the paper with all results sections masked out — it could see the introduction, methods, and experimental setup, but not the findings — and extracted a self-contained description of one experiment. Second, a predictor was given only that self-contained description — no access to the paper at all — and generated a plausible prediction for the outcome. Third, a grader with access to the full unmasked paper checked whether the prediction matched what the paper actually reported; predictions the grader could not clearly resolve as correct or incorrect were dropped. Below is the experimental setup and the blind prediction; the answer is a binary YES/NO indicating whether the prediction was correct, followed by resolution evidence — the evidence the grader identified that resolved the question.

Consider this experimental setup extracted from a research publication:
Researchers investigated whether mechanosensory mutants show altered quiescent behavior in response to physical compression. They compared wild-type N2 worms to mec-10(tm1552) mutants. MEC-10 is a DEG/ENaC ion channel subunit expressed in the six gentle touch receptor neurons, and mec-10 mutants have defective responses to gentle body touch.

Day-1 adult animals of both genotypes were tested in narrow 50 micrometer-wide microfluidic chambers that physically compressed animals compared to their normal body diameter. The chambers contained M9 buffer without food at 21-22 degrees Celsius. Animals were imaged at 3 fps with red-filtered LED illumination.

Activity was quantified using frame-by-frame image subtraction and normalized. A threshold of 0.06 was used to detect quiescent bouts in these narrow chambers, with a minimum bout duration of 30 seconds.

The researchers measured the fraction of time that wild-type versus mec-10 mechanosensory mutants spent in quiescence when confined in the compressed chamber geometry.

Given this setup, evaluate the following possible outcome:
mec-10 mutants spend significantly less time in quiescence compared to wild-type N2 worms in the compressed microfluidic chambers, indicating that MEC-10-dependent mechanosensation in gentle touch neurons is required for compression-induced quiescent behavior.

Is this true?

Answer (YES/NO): NO